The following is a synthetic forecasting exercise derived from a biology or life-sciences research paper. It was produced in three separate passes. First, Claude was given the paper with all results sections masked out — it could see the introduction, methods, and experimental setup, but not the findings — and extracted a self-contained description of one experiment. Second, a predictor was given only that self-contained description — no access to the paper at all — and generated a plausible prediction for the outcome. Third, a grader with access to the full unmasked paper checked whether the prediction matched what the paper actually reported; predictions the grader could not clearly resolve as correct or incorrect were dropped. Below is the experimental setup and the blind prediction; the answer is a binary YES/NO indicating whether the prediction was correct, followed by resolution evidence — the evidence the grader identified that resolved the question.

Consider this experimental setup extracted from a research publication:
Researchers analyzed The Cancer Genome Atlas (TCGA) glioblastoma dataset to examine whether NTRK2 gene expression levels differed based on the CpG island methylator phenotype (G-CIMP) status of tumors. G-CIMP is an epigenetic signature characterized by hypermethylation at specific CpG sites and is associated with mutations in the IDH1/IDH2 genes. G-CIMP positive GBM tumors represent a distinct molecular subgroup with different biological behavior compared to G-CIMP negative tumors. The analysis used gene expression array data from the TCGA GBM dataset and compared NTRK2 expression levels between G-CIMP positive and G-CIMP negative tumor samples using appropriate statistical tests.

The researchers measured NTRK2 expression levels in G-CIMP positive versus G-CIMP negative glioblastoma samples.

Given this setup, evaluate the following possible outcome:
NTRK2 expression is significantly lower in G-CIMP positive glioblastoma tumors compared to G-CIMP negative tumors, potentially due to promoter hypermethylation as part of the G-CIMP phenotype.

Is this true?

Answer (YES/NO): NO